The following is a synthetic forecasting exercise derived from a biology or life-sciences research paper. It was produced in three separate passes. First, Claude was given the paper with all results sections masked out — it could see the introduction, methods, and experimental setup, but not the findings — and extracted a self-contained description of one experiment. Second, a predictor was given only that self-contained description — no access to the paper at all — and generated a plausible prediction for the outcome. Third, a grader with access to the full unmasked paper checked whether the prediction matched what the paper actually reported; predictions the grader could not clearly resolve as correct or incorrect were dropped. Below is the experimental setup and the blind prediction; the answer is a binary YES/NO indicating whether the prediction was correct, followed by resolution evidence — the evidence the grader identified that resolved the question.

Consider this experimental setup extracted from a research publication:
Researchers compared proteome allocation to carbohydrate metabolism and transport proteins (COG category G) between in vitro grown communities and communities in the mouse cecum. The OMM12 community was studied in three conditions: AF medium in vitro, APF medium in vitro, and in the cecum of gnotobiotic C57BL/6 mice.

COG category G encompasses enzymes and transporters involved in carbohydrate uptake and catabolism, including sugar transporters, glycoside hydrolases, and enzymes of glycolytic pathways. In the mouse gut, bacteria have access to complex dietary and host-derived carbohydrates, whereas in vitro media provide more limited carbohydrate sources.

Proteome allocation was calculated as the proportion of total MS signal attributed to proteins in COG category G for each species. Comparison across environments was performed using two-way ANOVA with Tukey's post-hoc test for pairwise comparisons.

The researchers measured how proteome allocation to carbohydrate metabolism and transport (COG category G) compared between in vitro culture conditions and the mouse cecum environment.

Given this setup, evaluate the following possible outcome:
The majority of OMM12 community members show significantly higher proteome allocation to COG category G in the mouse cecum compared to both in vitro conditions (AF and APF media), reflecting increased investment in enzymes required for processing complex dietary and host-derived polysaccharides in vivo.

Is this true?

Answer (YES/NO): YES